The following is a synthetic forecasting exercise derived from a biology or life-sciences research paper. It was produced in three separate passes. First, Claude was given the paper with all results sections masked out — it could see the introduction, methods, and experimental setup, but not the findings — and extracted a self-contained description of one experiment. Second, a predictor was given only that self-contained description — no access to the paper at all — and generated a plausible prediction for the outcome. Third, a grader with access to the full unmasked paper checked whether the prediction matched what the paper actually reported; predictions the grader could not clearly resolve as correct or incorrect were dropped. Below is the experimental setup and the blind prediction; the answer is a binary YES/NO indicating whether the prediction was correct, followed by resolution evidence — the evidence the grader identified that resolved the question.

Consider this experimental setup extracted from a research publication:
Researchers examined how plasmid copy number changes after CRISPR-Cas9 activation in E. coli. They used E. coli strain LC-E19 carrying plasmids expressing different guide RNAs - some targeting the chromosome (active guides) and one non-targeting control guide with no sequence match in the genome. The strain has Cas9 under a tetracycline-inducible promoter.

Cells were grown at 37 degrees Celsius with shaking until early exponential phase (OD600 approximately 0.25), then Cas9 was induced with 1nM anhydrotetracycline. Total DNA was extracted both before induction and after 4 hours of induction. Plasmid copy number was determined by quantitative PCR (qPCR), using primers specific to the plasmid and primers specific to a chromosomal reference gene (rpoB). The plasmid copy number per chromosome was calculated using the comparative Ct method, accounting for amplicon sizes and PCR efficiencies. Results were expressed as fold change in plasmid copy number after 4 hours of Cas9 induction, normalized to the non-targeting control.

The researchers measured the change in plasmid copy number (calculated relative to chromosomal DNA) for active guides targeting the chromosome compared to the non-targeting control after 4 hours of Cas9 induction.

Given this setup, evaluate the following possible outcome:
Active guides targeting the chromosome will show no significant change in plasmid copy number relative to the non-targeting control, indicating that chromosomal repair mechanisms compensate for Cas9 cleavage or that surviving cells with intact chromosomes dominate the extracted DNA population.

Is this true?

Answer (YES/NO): NO